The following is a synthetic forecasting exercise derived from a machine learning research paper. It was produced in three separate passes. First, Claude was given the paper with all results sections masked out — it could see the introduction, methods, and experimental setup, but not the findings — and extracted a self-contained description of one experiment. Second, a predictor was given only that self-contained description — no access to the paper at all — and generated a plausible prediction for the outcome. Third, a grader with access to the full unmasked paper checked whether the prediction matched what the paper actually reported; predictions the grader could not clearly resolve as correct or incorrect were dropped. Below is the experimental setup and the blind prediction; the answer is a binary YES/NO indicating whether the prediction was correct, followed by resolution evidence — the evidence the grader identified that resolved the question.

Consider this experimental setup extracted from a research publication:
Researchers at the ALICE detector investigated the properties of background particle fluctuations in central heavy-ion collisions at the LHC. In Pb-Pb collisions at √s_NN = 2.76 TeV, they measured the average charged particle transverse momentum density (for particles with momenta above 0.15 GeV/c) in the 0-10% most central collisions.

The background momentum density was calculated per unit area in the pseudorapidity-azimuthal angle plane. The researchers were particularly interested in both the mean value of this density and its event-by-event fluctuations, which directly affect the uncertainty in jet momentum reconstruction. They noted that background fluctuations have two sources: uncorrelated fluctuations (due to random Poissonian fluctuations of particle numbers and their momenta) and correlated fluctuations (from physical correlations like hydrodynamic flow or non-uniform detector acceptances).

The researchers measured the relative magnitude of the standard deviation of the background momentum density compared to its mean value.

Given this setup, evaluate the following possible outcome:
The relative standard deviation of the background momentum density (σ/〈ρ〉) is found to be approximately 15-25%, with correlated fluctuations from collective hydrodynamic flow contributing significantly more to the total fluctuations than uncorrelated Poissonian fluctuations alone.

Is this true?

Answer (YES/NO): NO